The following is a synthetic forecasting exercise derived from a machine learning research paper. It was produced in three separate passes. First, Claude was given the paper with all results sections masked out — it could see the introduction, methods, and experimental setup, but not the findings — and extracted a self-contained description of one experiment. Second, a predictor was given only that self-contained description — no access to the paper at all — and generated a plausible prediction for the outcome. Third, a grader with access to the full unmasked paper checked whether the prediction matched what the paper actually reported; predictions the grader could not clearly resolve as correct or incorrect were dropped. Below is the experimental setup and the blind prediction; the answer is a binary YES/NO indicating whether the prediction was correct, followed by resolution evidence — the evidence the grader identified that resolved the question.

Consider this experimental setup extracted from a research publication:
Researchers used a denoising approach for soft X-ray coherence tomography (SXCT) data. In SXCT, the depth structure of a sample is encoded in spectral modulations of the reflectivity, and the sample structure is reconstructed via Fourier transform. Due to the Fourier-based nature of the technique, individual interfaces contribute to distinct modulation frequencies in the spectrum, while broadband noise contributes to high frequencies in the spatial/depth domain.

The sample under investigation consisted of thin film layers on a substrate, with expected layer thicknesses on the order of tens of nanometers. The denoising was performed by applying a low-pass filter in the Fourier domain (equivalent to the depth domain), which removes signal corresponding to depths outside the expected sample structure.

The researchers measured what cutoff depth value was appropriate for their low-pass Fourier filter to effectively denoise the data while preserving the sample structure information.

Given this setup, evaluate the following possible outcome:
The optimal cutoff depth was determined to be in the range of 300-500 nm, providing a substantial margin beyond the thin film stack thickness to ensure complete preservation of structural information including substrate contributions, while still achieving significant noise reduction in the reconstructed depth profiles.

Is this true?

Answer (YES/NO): NO